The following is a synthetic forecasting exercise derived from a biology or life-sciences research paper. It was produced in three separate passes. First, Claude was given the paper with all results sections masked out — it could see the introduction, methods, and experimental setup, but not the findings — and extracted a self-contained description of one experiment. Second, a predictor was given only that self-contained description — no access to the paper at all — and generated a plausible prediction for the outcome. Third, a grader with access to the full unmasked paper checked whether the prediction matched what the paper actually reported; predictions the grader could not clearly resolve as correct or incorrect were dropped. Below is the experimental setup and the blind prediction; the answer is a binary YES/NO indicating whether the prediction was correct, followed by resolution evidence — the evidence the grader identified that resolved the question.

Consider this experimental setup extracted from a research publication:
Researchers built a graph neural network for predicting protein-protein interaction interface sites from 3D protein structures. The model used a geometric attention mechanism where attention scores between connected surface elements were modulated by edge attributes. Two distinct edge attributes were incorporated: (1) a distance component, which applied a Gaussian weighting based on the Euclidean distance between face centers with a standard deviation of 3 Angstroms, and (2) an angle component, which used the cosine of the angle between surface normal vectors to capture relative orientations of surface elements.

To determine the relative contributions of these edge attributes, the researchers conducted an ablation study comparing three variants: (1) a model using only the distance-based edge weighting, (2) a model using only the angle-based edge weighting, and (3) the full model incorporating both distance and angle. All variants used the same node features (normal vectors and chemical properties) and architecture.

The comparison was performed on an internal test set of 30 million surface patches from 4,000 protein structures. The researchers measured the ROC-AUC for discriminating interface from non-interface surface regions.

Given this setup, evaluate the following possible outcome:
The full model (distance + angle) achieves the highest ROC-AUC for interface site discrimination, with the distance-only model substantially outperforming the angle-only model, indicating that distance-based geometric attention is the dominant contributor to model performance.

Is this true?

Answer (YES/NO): YES